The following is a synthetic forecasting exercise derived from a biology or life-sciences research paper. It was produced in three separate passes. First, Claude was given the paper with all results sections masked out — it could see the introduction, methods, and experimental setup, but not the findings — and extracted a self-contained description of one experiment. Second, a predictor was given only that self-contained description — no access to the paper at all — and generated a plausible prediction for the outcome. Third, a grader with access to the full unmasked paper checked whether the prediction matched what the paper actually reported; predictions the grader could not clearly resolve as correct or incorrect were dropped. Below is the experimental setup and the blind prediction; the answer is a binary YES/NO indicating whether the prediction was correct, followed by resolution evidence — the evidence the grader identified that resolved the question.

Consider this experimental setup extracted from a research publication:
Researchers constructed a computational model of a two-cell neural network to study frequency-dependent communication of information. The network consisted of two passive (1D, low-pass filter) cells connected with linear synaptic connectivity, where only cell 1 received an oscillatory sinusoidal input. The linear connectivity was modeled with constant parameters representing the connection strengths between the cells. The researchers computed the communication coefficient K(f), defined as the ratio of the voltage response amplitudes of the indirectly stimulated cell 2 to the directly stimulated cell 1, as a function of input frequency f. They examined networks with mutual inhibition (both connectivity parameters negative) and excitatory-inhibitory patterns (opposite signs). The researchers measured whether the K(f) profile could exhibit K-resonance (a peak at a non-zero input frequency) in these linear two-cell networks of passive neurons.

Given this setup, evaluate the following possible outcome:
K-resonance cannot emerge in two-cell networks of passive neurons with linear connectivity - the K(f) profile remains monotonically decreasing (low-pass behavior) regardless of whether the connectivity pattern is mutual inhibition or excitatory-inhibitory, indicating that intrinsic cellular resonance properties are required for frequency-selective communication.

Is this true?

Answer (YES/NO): YES